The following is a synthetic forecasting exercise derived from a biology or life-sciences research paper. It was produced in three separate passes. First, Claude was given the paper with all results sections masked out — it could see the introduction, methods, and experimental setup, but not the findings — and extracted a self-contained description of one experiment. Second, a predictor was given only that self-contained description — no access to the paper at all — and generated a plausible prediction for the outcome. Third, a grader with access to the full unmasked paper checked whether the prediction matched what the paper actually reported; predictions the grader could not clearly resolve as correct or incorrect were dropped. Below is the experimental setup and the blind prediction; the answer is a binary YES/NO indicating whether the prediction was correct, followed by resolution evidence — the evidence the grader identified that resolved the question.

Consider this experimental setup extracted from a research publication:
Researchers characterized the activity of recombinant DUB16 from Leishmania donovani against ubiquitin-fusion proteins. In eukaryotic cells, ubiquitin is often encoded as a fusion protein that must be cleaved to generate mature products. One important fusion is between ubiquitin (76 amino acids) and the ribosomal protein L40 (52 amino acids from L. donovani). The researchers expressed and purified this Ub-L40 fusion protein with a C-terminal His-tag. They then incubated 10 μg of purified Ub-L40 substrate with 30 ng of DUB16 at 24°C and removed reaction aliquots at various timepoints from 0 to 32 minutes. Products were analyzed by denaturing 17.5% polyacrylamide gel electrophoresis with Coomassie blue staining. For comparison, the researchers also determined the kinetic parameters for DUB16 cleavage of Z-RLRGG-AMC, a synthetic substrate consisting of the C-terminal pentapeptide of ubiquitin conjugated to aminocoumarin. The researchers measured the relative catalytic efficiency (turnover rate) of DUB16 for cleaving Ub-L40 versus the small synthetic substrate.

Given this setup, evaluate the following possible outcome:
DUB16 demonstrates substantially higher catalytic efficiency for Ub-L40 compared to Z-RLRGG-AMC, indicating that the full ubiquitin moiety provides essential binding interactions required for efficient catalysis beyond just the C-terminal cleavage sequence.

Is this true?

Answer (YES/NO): NO